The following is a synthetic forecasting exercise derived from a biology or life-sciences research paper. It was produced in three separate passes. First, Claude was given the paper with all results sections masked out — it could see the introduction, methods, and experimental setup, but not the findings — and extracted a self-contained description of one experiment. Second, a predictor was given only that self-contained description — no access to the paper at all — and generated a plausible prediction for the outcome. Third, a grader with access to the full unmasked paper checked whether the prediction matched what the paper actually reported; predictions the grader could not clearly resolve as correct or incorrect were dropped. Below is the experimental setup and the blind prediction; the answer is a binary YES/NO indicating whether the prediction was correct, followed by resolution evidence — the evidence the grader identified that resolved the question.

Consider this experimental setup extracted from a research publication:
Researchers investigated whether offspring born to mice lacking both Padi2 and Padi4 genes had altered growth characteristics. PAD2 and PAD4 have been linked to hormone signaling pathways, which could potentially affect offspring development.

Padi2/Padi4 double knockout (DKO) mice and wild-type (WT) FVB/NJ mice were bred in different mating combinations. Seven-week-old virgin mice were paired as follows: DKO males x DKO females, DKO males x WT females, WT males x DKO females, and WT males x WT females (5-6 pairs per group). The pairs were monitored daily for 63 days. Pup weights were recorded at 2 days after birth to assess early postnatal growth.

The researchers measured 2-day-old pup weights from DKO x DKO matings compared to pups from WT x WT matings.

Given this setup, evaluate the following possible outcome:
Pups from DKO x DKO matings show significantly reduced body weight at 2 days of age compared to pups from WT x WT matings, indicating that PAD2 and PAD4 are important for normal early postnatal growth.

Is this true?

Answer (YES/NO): YES